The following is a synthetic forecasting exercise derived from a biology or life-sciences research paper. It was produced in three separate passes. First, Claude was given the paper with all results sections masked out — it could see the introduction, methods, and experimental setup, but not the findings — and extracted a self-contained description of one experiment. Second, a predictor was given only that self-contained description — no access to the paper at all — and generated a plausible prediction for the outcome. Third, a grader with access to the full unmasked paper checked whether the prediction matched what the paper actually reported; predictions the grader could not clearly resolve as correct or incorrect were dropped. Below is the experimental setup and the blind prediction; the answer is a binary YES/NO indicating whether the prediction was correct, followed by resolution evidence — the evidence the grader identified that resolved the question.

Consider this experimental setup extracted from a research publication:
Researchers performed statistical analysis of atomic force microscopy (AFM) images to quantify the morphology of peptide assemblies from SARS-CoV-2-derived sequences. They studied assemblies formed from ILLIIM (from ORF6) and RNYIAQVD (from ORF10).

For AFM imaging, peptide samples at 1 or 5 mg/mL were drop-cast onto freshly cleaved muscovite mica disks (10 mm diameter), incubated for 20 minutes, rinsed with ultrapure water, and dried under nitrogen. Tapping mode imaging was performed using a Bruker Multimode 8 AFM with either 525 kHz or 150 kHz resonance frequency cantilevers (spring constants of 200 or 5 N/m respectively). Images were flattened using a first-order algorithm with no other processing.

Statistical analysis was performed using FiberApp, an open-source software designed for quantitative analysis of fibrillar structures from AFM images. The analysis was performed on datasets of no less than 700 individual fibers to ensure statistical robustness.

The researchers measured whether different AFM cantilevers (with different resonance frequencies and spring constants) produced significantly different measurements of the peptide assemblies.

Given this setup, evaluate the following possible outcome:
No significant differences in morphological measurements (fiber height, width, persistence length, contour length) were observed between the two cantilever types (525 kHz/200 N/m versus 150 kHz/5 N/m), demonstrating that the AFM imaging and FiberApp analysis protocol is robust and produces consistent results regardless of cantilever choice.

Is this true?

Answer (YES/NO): YES